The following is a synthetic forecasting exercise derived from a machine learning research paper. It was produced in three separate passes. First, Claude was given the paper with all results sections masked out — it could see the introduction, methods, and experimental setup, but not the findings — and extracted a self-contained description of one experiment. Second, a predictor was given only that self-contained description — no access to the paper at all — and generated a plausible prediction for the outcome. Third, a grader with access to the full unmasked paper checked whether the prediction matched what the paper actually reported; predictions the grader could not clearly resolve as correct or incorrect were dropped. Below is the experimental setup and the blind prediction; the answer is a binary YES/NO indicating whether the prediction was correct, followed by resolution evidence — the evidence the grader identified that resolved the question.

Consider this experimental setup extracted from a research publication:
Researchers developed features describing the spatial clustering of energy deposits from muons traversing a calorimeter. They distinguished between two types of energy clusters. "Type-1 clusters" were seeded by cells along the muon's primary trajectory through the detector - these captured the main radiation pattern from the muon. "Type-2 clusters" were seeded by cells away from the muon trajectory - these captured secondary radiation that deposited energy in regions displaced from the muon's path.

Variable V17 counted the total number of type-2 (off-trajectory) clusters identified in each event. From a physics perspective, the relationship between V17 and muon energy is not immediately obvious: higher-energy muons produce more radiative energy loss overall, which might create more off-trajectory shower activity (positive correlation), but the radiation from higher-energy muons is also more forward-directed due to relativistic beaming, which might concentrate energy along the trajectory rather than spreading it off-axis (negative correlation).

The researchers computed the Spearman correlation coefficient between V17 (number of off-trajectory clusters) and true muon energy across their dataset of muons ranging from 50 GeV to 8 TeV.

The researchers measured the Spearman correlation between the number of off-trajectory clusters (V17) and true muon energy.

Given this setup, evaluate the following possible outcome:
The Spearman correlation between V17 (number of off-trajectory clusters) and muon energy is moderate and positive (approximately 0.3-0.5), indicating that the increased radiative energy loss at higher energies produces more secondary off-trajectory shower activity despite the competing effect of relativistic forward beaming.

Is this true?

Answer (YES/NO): NO